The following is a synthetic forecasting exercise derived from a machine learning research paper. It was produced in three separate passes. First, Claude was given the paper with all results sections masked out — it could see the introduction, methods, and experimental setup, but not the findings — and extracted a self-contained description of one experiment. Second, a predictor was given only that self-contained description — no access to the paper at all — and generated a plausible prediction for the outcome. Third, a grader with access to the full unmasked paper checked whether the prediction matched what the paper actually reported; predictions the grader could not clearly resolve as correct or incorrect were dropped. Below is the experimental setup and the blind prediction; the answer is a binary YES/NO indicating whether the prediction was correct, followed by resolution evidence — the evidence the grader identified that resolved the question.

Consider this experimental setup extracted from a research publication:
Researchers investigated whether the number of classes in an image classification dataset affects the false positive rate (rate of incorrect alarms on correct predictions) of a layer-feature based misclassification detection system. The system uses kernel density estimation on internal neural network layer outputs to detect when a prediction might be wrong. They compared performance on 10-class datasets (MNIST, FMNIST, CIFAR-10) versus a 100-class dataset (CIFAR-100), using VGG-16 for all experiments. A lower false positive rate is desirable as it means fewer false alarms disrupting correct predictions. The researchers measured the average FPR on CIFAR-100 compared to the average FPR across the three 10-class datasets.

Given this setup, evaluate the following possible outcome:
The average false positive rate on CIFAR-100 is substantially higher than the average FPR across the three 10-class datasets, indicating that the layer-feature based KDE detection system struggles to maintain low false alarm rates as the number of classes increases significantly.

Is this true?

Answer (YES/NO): YES